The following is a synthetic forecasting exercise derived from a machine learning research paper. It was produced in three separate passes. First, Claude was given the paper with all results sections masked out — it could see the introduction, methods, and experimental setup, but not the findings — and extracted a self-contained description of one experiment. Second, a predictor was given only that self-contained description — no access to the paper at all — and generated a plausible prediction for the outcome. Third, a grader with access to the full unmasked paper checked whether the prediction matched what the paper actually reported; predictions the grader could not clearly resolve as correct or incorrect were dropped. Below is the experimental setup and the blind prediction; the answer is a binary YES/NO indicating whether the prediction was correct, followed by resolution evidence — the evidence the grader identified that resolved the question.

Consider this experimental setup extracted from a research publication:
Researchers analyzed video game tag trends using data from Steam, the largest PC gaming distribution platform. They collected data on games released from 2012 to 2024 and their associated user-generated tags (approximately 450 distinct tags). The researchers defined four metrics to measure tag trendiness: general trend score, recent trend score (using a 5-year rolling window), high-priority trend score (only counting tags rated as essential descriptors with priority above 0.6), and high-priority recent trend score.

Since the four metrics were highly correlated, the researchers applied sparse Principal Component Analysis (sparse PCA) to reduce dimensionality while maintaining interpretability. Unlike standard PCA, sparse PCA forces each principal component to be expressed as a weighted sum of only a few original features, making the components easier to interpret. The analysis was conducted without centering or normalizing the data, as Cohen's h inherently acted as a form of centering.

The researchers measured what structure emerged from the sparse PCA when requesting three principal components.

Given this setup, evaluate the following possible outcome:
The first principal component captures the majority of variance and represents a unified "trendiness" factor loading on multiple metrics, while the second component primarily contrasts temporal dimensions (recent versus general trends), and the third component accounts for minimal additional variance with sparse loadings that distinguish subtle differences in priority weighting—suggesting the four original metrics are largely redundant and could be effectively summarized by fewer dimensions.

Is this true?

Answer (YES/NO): NO